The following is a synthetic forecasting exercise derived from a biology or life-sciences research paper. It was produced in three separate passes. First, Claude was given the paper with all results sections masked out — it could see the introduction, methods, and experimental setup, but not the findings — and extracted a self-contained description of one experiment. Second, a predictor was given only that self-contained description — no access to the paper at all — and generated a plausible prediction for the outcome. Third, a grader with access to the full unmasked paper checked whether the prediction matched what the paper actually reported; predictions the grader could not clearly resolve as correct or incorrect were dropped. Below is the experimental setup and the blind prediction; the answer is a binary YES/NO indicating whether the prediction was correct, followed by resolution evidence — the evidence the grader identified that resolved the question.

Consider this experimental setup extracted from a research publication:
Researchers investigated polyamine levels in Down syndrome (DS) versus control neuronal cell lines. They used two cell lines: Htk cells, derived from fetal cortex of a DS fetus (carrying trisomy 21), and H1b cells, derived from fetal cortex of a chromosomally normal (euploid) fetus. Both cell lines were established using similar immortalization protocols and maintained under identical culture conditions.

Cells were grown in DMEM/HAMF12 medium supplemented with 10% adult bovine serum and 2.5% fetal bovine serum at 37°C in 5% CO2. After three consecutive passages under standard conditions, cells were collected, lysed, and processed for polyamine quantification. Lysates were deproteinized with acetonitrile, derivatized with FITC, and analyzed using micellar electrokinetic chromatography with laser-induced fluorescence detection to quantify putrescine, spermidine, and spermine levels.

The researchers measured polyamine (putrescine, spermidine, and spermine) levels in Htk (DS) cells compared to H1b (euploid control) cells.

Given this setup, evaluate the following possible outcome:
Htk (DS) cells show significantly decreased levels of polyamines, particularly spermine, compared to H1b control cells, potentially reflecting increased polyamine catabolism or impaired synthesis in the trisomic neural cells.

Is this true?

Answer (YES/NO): NO